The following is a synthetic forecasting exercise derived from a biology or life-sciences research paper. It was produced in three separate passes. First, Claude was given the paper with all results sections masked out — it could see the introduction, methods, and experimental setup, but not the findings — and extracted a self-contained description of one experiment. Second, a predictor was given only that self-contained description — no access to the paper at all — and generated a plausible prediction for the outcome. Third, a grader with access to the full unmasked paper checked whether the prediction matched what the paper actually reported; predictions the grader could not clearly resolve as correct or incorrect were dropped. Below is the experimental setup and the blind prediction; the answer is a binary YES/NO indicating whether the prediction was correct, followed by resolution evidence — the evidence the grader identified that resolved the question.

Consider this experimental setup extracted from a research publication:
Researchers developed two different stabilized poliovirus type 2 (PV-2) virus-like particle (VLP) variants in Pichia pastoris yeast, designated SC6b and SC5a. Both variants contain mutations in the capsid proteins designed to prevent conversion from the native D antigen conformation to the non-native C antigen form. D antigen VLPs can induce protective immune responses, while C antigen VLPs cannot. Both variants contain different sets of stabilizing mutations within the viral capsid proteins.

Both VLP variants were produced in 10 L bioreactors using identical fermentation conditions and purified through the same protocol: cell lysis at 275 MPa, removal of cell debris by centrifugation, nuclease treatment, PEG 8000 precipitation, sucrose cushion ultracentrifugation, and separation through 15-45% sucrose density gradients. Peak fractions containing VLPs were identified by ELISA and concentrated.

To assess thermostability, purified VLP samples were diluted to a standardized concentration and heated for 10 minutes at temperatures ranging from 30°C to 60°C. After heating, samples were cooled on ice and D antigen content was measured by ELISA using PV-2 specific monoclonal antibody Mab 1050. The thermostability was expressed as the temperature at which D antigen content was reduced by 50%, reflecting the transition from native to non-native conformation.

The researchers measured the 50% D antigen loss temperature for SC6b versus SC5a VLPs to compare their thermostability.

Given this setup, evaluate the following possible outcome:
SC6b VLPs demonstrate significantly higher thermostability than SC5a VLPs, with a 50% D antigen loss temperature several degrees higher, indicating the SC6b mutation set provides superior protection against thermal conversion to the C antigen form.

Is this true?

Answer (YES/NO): NO